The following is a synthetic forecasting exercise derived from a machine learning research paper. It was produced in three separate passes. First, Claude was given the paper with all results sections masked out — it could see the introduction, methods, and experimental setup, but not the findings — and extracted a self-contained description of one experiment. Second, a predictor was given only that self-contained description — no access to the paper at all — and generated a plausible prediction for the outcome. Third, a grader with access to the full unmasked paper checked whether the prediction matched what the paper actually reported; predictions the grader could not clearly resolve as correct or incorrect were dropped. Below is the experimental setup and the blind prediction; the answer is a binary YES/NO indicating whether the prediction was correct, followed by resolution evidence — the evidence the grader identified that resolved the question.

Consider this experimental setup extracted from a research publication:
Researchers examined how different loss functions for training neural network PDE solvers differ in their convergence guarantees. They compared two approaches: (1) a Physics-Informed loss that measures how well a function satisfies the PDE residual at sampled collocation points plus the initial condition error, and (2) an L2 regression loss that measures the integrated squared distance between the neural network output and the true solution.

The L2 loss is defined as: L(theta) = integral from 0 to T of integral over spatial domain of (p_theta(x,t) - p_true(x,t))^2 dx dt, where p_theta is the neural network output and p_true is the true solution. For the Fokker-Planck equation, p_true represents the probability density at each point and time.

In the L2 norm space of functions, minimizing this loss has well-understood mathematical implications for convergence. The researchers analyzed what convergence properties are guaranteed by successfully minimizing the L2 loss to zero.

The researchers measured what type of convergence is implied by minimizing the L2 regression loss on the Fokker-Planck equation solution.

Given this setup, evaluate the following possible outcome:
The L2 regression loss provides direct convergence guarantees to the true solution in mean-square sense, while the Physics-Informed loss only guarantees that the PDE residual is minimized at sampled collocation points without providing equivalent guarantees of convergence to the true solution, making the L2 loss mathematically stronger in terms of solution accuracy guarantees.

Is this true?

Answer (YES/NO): YES